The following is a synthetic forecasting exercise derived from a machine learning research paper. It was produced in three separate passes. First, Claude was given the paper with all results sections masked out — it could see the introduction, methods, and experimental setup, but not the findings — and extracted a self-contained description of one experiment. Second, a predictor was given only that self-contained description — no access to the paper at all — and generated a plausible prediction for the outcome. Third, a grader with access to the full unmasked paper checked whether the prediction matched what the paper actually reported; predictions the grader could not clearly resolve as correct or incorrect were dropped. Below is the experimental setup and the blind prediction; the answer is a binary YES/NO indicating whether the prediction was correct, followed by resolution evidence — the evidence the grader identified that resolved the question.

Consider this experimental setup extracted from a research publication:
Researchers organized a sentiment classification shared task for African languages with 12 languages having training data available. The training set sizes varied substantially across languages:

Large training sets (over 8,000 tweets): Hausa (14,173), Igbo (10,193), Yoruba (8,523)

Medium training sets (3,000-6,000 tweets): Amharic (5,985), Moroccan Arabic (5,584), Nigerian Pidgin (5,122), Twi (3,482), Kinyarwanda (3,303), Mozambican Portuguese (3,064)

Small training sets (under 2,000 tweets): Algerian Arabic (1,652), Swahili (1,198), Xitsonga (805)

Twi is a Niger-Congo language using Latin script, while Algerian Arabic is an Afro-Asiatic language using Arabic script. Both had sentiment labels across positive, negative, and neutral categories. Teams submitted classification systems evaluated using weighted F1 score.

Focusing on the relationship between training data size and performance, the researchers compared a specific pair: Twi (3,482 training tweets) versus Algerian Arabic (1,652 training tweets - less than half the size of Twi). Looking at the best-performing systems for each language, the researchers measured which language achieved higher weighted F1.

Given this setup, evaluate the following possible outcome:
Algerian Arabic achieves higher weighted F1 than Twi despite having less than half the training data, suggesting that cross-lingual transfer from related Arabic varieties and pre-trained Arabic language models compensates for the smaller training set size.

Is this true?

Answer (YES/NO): YES